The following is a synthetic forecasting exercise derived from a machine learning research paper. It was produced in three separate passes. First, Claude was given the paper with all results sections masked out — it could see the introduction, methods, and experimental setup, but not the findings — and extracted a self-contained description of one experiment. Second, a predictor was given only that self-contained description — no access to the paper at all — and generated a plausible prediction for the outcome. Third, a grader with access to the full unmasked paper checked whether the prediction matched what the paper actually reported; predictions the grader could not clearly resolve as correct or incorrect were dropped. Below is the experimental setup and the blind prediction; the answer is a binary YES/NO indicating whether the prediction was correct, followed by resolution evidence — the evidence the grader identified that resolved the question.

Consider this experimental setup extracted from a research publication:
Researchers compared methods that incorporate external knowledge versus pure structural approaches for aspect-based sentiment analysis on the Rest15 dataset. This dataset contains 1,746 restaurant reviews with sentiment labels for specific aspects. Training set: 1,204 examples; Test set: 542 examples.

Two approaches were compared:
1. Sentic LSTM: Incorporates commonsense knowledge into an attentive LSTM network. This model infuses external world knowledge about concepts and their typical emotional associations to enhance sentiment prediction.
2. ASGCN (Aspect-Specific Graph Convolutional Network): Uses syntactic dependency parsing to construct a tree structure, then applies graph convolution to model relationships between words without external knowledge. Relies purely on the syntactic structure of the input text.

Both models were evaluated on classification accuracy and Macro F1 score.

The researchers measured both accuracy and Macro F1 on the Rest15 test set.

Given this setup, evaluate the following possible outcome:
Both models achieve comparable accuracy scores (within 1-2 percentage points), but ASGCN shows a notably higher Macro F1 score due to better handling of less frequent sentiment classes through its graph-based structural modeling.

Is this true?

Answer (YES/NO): NO